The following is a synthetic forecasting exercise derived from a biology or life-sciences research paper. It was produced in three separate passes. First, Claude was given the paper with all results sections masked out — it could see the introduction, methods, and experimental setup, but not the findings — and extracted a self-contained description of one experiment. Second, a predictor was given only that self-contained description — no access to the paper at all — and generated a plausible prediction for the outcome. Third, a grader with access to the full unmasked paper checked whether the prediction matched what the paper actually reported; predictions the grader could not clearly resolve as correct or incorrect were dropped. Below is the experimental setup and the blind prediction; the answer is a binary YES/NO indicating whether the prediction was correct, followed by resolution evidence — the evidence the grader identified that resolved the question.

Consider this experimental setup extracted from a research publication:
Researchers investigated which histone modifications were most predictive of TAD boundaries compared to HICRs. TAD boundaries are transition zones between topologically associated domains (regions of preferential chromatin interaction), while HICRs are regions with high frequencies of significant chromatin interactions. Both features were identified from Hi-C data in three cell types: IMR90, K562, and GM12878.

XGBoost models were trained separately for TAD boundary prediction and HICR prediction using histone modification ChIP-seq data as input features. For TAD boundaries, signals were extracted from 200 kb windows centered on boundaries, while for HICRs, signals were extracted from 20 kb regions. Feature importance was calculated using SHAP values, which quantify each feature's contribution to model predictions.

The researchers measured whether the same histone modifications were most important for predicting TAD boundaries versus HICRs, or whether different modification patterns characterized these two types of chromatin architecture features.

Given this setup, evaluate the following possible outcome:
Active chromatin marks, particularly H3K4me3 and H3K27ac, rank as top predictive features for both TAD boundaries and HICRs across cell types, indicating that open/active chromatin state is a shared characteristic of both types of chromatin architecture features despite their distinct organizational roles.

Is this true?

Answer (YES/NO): NO